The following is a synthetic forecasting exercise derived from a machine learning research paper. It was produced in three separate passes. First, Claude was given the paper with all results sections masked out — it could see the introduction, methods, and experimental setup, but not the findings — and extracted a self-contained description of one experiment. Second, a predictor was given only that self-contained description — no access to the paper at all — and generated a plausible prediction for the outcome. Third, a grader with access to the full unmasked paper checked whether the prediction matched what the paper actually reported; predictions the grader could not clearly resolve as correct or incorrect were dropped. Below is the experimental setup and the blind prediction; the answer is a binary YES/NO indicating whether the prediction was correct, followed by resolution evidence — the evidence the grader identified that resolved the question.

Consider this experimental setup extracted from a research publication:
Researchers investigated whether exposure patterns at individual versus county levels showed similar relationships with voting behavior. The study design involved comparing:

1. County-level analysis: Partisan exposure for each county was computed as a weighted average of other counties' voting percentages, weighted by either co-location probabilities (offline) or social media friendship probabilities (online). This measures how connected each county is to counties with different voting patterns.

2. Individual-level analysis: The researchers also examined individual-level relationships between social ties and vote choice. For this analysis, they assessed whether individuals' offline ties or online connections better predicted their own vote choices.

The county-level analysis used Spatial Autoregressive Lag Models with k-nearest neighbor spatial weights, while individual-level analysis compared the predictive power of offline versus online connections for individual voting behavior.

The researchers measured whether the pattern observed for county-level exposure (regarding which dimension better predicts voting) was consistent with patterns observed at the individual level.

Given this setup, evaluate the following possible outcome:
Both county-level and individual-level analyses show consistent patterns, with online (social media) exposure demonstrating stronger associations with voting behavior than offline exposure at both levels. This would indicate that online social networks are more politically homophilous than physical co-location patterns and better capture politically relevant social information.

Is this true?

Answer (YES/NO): NO